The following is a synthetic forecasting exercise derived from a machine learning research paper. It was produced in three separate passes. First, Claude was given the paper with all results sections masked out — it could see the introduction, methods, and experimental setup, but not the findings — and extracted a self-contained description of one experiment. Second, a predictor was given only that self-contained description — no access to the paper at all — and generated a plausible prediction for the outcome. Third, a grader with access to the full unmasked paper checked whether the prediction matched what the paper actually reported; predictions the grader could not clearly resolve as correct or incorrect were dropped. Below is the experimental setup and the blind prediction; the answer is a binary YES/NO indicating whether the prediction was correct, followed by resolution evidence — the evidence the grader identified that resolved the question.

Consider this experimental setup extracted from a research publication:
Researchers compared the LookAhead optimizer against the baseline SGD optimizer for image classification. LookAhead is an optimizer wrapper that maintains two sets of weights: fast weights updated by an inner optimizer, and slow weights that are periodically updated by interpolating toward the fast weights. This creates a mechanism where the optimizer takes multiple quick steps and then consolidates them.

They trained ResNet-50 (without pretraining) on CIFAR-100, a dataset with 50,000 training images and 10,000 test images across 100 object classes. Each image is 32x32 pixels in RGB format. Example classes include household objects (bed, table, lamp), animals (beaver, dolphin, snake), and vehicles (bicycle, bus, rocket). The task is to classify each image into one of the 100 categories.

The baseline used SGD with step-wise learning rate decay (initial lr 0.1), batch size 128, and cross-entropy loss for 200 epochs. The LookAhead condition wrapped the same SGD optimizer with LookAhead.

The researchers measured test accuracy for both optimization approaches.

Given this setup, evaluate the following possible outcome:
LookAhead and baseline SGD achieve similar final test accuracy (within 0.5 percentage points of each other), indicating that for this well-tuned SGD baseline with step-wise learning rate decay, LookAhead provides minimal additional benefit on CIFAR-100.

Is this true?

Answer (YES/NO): YES